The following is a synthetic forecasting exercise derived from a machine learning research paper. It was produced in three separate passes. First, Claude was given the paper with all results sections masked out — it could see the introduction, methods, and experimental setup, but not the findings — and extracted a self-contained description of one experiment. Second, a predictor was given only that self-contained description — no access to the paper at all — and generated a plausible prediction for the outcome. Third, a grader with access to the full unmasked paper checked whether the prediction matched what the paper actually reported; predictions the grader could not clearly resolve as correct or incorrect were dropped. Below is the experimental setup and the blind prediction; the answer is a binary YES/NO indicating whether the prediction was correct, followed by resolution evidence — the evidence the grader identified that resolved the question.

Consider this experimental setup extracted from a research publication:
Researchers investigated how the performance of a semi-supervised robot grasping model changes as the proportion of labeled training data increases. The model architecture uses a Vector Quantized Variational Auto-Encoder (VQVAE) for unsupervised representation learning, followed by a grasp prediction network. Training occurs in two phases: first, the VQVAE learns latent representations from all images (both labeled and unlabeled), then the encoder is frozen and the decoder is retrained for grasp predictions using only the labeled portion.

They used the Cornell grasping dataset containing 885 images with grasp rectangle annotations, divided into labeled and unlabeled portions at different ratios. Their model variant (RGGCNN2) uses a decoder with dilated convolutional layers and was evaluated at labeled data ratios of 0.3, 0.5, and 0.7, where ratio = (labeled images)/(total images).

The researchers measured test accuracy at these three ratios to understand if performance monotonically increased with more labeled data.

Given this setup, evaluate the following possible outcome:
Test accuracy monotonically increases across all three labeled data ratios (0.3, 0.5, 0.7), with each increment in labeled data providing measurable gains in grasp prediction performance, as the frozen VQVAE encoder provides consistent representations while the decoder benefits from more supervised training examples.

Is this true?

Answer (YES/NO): NO